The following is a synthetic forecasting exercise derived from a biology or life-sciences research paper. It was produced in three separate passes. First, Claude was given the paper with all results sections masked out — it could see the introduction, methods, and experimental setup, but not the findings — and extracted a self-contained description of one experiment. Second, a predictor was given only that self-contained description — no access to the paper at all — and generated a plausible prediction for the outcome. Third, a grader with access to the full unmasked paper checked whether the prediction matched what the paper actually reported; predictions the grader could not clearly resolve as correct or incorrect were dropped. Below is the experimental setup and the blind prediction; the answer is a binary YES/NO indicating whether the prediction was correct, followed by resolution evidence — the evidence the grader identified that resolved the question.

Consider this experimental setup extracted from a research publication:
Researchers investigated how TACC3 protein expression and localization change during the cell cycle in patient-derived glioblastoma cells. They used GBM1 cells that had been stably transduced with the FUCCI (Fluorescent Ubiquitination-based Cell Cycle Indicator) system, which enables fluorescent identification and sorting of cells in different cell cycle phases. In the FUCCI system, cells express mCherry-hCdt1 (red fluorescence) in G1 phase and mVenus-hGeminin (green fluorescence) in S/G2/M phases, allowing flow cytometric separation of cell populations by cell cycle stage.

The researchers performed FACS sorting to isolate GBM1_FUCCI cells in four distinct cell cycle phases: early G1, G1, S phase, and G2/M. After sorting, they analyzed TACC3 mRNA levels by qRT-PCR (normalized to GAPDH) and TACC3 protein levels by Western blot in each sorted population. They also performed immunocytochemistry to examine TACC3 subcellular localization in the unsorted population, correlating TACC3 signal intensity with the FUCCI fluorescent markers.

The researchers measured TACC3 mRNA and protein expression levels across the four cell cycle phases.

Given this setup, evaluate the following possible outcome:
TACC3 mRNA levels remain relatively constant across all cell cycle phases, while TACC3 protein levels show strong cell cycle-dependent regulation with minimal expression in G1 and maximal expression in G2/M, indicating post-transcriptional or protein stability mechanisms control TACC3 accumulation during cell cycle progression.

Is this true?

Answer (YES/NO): NO